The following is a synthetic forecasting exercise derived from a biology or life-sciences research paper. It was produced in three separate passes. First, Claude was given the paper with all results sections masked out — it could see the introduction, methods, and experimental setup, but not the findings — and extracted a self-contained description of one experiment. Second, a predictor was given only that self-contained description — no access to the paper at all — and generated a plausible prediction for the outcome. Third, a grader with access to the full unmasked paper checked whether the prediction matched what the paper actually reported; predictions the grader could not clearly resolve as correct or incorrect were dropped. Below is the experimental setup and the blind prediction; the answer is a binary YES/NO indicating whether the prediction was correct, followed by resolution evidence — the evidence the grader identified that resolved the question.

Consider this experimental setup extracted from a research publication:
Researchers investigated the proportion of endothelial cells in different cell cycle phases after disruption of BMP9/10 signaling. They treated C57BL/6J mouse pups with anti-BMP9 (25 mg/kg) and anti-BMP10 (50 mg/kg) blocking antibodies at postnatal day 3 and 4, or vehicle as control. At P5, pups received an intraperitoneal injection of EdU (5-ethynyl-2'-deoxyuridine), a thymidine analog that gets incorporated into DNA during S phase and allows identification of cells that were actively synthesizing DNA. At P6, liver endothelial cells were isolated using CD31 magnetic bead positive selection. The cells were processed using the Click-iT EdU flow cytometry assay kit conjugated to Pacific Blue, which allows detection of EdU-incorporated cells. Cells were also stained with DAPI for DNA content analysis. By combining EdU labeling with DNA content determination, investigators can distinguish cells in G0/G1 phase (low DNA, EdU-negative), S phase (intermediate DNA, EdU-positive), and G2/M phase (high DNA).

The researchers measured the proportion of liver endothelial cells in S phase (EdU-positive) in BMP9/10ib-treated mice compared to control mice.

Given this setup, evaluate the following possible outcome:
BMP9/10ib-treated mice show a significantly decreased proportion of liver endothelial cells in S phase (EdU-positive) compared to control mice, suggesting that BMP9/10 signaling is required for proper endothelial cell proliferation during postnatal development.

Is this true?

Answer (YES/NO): NO